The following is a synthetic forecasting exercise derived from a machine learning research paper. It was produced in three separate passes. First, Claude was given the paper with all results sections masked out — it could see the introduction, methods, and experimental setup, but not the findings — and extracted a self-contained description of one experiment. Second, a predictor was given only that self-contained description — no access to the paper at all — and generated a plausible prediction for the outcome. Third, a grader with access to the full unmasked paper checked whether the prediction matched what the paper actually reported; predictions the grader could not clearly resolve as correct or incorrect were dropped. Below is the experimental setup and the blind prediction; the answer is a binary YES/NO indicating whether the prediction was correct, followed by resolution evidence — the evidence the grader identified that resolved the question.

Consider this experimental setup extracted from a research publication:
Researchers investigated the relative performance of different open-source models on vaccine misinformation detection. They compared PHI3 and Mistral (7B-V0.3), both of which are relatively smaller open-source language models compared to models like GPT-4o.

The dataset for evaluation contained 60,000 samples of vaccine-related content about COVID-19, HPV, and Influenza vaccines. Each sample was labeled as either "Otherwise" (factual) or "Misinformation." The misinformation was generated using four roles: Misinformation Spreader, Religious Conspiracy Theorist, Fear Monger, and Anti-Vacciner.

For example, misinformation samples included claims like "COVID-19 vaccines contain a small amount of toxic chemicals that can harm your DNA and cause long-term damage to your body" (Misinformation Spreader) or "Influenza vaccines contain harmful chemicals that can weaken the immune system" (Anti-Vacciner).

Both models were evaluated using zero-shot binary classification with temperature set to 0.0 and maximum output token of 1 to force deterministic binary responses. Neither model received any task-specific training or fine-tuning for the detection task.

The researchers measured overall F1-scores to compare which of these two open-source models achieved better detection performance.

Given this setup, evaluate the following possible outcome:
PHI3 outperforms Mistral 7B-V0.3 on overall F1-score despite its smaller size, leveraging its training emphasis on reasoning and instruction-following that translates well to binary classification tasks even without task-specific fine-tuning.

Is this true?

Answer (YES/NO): NO